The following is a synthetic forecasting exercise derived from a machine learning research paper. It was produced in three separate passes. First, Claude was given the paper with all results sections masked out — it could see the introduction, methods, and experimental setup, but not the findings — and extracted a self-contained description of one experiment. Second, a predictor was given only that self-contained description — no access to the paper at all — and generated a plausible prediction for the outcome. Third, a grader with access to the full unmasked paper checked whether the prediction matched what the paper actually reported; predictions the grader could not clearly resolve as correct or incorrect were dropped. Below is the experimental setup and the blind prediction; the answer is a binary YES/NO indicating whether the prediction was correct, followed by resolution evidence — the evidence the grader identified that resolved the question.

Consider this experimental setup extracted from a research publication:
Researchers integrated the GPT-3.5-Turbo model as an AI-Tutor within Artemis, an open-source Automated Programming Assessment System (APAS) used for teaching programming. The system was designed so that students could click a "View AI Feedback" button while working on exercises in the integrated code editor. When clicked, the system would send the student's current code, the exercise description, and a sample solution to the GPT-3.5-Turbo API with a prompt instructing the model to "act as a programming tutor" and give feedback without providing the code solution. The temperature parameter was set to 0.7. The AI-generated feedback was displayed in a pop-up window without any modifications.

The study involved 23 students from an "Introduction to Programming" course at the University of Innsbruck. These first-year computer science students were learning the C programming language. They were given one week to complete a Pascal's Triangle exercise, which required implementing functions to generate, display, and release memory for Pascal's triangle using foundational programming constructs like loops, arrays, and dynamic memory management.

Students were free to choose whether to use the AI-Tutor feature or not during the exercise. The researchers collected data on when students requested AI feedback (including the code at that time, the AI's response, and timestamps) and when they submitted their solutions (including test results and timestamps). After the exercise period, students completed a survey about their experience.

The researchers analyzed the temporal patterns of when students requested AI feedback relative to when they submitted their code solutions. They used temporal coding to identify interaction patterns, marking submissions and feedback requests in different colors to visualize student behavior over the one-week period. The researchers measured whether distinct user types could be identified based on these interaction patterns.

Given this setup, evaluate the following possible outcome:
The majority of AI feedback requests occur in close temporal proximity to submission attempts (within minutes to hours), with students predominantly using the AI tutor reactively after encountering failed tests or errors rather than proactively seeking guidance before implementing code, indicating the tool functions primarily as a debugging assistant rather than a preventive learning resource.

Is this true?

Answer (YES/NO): NO